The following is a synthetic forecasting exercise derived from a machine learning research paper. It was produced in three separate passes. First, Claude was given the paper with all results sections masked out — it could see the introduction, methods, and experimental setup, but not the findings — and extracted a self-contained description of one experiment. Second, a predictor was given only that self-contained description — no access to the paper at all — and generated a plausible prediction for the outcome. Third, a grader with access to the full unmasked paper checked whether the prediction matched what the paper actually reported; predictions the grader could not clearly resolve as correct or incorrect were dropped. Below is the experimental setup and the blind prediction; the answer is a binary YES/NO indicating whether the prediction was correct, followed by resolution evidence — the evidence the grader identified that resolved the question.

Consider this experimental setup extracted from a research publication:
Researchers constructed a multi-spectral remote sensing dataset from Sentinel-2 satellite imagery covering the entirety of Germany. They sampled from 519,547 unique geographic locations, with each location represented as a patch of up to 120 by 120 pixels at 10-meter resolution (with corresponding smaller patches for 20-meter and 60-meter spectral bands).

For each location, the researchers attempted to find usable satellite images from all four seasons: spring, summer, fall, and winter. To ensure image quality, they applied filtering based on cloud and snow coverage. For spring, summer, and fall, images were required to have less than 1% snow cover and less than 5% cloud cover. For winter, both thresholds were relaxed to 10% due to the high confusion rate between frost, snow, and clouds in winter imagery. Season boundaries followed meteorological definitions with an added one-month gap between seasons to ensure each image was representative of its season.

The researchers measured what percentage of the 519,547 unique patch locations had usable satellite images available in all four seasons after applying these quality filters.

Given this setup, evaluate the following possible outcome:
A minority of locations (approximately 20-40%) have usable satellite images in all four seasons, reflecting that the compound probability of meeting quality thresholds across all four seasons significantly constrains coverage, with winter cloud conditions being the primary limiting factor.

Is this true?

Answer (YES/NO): YES